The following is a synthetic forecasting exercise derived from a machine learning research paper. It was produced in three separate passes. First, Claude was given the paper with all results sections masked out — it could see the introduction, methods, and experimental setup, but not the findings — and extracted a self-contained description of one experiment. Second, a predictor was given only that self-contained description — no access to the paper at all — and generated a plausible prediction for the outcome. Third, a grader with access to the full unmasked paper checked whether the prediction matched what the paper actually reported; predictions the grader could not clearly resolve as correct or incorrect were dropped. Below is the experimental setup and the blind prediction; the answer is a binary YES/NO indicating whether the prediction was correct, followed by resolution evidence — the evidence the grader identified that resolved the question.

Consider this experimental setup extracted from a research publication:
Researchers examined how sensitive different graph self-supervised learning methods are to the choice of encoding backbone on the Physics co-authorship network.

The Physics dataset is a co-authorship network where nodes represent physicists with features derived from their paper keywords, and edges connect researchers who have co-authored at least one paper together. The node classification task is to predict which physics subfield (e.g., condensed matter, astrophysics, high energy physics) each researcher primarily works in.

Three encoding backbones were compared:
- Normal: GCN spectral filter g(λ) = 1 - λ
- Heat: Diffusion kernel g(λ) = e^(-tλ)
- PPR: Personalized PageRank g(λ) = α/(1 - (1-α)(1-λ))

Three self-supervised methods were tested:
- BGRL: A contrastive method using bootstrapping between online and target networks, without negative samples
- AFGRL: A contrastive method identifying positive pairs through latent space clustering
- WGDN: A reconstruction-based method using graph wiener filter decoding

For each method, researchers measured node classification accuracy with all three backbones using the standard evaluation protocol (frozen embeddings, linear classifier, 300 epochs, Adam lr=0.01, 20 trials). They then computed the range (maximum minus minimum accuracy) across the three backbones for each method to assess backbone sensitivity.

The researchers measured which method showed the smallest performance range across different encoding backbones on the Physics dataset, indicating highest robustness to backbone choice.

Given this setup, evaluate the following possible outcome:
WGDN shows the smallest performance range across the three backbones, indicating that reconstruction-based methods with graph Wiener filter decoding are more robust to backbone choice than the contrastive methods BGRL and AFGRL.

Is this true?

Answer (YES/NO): NO